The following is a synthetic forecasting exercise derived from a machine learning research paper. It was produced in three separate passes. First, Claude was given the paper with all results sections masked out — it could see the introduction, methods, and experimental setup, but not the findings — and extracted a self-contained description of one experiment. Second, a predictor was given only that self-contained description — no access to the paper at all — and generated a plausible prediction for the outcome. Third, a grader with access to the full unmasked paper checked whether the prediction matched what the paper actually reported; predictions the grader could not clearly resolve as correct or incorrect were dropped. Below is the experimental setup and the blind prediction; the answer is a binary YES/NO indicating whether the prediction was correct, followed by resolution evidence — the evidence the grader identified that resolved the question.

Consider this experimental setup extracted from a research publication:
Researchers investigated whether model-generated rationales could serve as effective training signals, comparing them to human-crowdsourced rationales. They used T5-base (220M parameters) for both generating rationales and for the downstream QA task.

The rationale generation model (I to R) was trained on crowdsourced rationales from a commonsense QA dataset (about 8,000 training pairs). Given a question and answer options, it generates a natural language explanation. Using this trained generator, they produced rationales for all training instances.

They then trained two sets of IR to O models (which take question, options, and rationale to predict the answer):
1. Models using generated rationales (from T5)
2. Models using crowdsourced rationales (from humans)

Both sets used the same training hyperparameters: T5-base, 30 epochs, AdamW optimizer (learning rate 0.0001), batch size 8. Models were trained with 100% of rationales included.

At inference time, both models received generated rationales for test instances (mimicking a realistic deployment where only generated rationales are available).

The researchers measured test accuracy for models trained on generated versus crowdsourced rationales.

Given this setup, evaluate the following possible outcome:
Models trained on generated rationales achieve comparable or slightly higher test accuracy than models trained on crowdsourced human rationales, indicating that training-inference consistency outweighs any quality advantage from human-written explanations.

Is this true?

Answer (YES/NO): NO